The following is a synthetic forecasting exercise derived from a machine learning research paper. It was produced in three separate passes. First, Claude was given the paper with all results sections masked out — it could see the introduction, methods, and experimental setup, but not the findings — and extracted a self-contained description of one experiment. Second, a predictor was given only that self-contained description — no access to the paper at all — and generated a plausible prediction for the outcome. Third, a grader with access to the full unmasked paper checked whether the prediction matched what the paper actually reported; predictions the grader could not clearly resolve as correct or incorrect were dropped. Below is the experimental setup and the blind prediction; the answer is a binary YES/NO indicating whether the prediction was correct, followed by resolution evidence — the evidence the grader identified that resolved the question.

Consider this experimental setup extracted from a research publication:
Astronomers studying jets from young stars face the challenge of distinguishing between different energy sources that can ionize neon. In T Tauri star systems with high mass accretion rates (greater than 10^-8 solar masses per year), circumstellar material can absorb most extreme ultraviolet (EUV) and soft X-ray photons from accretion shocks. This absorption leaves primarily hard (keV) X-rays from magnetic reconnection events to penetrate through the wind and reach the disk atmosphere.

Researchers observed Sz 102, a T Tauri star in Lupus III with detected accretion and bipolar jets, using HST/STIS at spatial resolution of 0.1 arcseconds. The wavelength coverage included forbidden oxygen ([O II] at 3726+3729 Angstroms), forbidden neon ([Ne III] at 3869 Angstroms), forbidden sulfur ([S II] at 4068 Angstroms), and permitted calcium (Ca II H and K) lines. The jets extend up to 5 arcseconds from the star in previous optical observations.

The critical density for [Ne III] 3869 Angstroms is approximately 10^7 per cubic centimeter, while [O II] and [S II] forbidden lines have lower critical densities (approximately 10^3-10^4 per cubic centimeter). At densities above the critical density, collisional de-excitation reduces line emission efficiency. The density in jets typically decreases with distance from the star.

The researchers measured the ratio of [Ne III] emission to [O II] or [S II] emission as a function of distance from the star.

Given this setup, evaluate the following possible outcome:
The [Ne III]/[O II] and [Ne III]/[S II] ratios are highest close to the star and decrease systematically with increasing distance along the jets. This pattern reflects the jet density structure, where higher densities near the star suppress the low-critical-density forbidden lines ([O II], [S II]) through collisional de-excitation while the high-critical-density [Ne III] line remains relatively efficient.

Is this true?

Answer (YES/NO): NO